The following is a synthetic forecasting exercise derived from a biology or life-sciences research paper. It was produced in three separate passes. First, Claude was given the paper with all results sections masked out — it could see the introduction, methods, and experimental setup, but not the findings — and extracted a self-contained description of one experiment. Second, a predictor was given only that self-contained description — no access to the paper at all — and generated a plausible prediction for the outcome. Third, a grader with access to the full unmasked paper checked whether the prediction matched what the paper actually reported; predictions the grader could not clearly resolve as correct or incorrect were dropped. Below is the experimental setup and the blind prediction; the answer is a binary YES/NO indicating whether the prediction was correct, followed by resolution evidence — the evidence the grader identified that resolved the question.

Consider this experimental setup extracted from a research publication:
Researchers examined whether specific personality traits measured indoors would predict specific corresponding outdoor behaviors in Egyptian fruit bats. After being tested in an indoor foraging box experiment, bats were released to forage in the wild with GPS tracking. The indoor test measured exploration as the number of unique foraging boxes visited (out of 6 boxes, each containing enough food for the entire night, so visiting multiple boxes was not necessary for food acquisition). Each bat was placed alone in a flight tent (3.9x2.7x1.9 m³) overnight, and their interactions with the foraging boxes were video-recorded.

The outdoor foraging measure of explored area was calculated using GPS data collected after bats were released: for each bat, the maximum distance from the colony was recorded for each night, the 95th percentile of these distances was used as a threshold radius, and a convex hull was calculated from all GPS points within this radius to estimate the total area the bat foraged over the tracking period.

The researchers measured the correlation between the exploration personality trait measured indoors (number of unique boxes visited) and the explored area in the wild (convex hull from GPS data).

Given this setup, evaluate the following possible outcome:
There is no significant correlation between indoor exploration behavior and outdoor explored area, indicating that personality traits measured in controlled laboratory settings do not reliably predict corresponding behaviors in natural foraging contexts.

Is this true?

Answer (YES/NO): YES